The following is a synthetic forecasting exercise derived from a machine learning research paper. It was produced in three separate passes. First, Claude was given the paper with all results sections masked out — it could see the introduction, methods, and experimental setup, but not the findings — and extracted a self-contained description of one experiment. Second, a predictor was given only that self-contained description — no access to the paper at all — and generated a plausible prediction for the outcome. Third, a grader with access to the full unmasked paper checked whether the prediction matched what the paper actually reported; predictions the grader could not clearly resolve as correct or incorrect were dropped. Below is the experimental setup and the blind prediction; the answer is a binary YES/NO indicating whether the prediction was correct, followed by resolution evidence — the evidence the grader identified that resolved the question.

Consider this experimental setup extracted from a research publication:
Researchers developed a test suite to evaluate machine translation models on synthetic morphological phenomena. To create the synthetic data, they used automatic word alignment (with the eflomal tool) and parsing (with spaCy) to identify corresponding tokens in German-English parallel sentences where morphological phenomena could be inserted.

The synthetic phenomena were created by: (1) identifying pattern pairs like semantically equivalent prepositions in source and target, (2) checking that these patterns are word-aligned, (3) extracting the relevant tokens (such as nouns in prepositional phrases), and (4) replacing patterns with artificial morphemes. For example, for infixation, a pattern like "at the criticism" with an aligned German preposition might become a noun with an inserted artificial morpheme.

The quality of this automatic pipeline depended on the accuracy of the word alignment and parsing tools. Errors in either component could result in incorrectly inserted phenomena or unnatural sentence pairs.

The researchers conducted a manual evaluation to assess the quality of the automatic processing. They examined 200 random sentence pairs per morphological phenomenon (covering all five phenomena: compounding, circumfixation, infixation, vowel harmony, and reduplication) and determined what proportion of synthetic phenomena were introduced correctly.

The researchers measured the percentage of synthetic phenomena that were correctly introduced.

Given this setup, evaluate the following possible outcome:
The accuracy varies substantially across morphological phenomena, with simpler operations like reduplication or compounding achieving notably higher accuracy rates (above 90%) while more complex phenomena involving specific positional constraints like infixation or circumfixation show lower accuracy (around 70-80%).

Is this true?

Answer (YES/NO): NO